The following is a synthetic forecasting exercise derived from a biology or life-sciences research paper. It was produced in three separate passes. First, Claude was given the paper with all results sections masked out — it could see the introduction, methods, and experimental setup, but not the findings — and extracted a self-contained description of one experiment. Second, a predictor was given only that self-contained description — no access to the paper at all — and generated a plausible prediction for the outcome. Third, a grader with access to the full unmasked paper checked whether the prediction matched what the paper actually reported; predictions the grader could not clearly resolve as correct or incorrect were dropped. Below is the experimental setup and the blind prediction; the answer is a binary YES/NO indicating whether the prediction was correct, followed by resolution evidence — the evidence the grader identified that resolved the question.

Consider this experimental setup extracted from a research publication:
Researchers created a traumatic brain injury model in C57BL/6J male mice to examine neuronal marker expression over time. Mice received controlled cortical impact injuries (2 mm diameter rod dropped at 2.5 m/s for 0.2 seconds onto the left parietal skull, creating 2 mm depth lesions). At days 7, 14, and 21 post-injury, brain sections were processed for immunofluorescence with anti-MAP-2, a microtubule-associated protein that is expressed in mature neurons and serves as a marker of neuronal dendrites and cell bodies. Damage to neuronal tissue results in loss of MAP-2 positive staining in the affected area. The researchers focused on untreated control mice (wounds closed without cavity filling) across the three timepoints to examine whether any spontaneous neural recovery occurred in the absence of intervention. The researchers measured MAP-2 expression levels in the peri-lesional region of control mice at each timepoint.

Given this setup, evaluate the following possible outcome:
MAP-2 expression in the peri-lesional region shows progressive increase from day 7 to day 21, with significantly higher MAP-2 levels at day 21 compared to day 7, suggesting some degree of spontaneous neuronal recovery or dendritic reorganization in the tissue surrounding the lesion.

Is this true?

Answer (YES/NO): NO